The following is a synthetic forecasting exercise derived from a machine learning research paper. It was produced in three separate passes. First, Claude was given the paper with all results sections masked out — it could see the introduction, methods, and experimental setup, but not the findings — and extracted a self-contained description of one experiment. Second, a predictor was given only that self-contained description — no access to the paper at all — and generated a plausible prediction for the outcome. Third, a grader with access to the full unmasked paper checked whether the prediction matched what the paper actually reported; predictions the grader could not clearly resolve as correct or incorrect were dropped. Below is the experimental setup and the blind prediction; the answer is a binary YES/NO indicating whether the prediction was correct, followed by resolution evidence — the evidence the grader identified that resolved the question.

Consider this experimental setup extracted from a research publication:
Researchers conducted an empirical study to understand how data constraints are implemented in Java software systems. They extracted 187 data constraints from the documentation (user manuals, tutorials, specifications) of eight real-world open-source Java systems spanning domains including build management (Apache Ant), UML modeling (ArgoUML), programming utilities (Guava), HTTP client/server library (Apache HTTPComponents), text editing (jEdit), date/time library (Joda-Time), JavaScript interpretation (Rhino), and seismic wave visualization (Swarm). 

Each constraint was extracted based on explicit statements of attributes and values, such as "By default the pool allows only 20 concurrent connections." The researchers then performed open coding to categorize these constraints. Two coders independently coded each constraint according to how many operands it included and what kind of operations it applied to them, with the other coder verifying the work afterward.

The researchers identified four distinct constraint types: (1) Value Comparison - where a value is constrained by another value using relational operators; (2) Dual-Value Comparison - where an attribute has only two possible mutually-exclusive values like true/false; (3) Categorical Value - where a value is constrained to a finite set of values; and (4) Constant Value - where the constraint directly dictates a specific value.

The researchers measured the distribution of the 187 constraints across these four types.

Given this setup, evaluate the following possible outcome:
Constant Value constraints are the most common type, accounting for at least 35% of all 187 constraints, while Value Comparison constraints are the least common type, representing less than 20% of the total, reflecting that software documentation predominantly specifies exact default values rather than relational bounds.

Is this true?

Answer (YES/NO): NO